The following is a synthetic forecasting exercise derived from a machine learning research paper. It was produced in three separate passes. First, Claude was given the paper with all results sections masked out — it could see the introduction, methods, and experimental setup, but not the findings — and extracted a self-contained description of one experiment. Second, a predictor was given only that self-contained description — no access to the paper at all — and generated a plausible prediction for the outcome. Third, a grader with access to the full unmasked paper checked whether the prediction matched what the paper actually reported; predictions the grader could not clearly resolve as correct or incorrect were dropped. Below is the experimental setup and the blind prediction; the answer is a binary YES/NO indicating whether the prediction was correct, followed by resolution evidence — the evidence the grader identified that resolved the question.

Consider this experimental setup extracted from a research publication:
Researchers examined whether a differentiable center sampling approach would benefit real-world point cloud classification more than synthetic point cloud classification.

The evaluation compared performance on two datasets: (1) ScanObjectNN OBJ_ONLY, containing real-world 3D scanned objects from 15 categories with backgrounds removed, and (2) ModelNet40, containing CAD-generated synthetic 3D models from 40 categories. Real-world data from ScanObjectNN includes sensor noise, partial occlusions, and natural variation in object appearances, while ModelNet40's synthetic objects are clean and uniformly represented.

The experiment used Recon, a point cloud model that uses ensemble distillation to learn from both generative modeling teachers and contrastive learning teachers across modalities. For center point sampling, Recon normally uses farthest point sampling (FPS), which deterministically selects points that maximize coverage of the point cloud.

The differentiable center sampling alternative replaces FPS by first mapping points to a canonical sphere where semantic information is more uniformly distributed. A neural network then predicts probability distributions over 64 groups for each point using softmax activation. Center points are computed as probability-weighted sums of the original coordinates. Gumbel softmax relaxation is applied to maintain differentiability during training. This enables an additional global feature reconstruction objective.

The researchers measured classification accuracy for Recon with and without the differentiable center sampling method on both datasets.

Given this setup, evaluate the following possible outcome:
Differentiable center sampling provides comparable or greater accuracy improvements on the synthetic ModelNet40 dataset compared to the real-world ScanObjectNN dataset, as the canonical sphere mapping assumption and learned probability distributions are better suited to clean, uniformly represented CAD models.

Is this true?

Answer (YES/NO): NO